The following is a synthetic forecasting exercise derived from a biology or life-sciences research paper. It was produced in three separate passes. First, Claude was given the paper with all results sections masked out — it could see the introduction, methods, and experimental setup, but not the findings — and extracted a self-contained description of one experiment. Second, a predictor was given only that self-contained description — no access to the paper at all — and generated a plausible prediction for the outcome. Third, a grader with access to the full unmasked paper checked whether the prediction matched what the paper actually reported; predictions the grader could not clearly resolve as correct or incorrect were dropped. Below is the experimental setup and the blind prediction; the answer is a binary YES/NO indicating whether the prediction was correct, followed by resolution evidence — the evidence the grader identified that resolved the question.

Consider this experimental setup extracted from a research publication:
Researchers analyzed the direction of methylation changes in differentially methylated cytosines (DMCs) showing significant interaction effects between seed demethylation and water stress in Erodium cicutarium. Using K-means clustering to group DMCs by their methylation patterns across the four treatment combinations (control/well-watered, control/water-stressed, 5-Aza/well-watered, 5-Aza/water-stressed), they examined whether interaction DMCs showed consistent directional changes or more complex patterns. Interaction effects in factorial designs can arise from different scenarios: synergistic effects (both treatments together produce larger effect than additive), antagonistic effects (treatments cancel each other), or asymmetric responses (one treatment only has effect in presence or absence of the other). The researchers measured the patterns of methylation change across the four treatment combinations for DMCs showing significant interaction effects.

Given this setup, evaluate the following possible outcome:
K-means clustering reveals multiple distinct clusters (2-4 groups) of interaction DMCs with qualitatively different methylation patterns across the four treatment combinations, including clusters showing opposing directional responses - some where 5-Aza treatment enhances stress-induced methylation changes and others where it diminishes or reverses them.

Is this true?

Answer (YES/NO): NO